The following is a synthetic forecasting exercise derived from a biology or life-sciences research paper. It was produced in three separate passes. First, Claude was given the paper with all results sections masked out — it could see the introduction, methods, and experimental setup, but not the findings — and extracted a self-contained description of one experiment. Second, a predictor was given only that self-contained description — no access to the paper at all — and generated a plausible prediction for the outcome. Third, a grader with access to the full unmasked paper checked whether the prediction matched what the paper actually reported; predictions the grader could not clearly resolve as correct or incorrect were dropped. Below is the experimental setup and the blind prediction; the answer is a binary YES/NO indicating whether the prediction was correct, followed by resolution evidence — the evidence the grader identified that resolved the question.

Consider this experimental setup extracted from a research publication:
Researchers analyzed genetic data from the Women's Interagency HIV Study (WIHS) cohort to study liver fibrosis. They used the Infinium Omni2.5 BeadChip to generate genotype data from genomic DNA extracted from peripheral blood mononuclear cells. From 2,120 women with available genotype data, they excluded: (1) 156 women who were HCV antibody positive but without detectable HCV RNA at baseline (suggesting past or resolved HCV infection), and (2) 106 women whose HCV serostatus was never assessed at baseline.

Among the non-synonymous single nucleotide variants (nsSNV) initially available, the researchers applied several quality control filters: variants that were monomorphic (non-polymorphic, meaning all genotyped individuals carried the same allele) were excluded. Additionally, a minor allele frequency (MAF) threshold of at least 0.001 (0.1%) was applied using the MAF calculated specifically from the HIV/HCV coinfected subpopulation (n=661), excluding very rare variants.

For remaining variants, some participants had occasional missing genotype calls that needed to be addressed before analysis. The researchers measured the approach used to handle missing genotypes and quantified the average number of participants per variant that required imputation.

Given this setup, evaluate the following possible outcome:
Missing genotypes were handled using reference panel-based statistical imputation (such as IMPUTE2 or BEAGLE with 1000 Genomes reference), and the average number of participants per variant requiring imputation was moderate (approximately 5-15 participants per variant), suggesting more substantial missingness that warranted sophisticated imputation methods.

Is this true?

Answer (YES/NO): NO